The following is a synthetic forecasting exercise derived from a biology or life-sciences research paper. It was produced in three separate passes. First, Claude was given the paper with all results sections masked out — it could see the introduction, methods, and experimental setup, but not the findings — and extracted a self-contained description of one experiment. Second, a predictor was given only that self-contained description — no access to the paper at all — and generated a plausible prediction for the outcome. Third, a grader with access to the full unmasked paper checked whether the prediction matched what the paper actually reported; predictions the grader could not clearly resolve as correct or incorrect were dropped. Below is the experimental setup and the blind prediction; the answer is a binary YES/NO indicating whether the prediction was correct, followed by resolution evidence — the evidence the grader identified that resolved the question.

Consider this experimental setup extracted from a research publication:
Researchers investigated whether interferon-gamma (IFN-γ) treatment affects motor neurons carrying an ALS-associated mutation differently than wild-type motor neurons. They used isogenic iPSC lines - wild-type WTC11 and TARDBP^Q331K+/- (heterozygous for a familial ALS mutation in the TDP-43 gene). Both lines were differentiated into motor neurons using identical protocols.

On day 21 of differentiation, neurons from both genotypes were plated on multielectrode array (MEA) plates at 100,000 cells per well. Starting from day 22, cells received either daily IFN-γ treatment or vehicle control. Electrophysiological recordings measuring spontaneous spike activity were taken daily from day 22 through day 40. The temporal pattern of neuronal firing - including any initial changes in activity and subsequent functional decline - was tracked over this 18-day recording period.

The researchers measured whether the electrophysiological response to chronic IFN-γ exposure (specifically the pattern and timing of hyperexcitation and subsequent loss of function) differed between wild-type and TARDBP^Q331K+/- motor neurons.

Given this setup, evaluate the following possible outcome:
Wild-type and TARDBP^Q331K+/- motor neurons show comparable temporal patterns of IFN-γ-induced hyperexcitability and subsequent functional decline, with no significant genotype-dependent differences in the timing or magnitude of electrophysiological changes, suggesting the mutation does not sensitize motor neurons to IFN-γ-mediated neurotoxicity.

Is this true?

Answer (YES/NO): NO